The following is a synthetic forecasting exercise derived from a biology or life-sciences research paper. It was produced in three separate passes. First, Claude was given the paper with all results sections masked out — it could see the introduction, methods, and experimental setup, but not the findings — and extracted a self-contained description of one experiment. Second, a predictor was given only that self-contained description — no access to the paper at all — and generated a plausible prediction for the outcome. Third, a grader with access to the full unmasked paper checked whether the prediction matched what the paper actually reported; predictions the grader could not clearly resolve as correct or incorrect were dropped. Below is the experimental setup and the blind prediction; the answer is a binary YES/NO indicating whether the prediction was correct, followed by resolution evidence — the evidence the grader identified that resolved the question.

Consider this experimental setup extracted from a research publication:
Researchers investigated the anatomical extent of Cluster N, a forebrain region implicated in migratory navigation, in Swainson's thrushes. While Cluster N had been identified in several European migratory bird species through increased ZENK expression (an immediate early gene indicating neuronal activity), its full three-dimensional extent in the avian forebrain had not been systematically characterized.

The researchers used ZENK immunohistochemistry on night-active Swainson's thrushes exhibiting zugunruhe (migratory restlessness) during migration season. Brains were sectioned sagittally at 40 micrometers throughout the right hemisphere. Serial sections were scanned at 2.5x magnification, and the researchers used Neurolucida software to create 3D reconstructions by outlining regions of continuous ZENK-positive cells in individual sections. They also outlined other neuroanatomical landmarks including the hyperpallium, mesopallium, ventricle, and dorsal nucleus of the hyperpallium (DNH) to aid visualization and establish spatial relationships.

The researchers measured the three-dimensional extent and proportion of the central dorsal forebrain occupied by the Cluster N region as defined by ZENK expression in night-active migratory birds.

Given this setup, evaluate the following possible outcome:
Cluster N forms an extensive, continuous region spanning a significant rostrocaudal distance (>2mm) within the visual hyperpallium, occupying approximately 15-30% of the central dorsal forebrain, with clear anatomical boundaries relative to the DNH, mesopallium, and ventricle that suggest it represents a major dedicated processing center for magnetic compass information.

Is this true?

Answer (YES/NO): NO